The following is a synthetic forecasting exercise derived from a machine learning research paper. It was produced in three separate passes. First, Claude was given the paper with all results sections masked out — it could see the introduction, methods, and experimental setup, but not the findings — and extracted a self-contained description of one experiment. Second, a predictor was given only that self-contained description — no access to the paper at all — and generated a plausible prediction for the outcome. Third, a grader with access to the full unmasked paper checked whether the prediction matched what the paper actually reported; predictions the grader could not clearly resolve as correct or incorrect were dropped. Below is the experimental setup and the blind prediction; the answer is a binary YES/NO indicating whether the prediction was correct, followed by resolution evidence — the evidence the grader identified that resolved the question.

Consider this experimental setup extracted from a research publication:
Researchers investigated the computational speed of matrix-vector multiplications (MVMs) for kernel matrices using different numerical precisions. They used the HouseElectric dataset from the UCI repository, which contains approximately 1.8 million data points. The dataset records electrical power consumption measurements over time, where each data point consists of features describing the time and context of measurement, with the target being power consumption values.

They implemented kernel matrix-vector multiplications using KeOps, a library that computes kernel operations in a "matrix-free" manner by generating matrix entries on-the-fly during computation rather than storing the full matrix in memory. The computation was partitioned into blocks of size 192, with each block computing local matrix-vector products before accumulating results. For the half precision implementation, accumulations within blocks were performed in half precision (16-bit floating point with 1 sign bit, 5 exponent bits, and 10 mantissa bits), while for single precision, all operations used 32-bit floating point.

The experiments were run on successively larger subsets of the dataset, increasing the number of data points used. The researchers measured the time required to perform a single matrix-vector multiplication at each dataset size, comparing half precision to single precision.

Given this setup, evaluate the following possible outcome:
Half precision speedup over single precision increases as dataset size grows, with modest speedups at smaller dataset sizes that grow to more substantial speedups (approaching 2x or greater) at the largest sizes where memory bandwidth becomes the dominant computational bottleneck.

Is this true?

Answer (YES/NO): NO